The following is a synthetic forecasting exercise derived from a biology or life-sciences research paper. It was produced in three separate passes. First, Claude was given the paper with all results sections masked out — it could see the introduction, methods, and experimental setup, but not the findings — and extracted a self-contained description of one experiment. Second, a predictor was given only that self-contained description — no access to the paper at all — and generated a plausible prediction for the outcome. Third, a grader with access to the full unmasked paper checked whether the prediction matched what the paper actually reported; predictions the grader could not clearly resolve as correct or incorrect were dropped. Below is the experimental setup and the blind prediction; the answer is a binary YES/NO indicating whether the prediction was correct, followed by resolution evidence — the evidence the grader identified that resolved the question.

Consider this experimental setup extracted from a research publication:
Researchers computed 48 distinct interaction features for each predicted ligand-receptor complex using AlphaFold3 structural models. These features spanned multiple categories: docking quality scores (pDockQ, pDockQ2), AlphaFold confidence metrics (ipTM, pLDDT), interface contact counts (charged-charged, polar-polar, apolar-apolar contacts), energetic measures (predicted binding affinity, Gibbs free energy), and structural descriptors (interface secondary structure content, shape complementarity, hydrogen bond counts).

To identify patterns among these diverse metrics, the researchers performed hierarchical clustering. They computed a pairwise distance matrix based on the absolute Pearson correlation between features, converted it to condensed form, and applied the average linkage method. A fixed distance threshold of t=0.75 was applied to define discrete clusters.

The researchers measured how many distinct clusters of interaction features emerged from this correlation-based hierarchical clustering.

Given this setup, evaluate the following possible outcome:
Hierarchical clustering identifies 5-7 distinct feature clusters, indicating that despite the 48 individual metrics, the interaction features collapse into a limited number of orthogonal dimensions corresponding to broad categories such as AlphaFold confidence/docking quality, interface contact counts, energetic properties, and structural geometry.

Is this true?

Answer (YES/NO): YES